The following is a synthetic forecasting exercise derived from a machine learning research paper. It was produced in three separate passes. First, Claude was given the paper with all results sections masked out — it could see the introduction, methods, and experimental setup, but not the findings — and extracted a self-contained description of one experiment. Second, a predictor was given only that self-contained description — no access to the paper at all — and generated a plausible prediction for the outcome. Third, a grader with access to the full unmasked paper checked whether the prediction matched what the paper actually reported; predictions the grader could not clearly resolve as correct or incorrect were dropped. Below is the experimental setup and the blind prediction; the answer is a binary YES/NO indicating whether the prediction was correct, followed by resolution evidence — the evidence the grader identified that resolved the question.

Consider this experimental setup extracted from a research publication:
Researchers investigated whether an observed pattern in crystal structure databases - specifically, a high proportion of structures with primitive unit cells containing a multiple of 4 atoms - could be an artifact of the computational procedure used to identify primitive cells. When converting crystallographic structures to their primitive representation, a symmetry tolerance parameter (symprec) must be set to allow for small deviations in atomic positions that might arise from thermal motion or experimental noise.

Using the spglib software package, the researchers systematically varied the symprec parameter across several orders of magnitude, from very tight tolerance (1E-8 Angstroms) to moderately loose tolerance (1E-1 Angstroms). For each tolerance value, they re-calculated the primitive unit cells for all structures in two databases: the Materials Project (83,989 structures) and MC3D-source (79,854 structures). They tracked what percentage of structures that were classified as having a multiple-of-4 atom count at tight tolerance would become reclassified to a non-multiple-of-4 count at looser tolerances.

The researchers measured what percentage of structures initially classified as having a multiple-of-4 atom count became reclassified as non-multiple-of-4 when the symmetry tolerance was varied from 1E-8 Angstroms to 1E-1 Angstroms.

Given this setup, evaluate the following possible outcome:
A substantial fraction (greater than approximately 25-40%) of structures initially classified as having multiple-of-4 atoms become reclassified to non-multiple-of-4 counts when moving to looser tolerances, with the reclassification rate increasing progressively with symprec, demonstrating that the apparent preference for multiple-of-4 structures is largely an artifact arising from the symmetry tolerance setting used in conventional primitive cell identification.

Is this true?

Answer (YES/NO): NO